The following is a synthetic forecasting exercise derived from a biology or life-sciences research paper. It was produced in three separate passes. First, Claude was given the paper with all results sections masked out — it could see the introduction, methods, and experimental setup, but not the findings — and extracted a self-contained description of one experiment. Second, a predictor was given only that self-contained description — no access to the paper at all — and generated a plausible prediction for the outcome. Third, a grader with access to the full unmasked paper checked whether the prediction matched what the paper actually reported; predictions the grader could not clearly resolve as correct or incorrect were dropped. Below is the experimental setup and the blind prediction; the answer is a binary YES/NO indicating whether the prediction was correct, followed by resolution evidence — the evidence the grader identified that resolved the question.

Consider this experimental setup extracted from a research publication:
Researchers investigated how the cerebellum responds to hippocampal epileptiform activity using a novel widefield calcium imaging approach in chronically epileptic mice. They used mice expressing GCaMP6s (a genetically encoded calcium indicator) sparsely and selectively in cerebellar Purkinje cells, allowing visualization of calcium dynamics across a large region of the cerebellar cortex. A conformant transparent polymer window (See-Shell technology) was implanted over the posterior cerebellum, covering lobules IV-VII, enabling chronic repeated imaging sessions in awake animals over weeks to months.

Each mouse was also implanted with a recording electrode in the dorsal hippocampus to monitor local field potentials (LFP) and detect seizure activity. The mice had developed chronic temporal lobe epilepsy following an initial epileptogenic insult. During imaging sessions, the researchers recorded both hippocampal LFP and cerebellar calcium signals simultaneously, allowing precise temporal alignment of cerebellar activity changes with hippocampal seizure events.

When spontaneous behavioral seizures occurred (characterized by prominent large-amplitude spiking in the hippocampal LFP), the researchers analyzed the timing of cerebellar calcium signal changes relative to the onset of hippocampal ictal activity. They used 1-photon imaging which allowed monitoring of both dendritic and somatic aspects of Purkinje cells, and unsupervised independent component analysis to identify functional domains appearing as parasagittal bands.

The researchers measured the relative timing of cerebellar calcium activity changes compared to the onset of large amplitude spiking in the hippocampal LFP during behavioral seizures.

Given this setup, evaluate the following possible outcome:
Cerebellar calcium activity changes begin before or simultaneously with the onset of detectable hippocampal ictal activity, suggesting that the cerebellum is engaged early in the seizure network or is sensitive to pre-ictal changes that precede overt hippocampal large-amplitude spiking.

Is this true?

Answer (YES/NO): YES